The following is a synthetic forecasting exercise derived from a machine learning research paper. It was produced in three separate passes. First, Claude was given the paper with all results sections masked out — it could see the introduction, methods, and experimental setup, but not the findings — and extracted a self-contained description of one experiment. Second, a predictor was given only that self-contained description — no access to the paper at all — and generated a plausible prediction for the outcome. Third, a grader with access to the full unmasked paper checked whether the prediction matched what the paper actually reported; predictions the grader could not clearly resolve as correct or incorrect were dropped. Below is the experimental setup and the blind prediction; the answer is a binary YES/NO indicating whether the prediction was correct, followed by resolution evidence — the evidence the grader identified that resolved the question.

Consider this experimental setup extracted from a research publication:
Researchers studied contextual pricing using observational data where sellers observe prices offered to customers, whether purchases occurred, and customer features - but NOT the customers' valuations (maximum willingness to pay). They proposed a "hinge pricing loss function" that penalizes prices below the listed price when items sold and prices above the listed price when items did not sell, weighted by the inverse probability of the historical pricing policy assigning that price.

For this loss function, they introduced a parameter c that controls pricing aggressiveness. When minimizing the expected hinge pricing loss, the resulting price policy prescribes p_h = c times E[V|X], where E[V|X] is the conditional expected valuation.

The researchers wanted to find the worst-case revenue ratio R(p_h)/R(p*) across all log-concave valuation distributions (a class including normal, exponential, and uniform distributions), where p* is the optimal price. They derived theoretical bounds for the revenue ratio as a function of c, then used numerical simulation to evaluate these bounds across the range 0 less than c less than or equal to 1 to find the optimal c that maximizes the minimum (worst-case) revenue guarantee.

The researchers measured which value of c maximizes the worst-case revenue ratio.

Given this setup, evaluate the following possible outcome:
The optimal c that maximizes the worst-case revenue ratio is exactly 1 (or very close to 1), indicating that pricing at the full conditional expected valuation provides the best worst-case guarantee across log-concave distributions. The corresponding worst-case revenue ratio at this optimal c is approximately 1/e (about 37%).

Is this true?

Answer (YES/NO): NO